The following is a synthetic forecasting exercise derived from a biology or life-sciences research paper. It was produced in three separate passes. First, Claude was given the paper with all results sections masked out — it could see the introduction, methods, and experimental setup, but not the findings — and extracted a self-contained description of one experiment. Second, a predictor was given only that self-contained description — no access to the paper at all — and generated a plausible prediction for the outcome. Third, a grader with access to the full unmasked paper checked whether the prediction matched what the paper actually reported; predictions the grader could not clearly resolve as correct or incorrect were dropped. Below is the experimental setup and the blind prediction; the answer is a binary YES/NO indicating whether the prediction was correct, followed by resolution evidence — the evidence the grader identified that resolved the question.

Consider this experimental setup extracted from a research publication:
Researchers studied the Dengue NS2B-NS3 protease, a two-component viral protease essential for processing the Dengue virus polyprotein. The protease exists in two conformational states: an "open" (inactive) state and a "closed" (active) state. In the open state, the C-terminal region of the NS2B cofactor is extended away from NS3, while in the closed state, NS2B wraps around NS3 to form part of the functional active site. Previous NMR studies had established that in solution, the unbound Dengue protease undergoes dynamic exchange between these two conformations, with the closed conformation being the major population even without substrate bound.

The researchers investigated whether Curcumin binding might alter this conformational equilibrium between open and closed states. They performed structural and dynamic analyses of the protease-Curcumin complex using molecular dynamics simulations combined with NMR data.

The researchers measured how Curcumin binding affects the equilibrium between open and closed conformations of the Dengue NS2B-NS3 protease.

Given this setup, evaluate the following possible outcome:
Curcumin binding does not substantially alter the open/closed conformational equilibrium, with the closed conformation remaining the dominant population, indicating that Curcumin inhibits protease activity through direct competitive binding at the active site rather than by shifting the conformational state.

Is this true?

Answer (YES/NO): NO